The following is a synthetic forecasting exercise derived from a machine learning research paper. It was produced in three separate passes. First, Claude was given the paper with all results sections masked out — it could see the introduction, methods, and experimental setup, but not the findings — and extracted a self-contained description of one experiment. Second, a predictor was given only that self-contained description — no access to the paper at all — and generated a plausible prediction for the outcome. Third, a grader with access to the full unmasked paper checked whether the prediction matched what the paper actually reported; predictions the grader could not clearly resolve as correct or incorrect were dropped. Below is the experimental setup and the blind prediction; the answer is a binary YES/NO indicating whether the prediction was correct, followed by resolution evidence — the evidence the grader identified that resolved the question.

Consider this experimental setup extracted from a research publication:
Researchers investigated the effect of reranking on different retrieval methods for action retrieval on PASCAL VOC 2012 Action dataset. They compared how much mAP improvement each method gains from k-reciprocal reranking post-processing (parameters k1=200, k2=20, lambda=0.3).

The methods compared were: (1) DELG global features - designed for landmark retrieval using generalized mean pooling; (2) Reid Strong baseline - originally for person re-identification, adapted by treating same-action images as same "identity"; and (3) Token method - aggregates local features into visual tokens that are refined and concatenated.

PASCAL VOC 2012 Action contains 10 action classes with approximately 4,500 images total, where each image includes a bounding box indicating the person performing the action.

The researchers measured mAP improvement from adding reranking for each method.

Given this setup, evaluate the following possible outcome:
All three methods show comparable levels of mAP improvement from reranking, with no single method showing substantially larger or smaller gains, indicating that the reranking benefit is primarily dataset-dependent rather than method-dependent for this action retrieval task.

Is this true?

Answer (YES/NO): NO